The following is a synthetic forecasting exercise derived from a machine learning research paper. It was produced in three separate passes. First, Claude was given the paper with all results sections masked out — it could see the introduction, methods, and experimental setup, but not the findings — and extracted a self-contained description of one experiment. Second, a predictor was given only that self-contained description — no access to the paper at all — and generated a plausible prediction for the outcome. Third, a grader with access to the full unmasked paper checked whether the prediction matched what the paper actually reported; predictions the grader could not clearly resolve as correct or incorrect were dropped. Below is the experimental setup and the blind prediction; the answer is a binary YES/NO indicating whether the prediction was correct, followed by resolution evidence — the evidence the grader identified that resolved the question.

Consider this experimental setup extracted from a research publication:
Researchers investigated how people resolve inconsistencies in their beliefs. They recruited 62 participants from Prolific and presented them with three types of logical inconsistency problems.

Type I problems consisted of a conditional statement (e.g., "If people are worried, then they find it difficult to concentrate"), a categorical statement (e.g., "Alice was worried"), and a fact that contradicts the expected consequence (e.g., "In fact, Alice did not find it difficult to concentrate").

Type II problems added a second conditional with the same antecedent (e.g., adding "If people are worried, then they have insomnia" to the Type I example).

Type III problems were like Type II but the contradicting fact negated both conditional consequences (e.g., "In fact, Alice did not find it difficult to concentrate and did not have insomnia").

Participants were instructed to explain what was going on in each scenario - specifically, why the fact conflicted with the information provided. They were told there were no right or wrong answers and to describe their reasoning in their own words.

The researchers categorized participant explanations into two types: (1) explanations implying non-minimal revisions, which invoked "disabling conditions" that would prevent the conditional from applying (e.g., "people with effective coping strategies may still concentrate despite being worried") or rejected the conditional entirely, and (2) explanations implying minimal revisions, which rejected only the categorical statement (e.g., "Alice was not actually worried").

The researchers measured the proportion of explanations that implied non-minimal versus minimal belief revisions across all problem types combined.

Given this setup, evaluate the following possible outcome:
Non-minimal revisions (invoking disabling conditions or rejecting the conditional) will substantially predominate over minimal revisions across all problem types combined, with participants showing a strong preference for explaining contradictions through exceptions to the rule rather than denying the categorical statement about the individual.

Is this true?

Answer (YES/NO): YES